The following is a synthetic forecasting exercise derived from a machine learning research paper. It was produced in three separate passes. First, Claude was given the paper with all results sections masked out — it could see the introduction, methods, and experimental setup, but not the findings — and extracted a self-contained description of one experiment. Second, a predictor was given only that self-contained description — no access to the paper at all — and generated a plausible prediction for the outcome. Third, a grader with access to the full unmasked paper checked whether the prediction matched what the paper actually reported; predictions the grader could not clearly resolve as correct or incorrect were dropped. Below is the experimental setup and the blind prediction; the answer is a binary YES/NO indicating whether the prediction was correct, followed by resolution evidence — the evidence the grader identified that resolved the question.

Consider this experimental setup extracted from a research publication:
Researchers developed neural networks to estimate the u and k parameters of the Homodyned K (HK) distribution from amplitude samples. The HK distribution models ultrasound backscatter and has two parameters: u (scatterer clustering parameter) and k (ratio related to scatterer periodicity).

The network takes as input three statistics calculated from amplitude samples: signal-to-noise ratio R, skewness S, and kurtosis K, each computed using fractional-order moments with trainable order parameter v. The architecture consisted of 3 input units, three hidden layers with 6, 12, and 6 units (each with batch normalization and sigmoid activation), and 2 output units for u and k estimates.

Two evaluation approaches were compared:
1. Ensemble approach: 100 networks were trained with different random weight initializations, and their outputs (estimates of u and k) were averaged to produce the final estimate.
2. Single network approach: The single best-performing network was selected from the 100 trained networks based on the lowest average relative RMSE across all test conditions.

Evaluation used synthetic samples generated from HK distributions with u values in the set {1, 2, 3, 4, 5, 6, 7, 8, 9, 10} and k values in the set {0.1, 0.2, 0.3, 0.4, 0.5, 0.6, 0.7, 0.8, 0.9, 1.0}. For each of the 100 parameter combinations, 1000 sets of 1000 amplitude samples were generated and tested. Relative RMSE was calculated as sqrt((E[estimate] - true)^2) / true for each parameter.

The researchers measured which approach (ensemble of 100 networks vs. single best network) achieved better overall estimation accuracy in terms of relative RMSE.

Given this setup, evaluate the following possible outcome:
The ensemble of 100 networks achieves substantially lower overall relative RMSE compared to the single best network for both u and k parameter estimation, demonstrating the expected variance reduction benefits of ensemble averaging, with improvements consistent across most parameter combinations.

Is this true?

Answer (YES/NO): NO